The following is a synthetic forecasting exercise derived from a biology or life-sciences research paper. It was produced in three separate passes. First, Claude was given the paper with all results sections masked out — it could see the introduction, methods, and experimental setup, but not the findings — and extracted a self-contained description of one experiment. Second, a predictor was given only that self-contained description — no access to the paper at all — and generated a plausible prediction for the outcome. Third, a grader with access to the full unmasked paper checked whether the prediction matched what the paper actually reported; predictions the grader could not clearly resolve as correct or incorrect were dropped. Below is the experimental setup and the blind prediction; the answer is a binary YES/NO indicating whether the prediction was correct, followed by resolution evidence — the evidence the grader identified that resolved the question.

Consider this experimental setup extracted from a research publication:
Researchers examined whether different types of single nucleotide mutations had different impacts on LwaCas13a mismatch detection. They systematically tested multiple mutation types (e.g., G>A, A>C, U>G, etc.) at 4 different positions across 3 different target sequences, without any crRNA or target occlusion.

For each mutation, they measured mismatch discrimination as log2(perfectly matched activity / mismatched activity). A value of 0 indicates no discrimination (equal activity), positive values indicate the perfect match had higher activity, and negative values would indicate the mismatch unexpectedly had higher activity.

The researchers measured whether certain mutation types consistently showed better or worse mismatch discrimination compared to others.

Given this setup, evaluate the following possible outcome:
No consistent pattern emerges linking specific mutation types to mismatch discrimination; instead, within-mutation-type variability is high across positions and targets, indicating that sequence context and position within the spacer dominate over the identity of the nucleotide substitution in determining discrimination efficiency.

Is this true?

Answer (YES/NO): NO